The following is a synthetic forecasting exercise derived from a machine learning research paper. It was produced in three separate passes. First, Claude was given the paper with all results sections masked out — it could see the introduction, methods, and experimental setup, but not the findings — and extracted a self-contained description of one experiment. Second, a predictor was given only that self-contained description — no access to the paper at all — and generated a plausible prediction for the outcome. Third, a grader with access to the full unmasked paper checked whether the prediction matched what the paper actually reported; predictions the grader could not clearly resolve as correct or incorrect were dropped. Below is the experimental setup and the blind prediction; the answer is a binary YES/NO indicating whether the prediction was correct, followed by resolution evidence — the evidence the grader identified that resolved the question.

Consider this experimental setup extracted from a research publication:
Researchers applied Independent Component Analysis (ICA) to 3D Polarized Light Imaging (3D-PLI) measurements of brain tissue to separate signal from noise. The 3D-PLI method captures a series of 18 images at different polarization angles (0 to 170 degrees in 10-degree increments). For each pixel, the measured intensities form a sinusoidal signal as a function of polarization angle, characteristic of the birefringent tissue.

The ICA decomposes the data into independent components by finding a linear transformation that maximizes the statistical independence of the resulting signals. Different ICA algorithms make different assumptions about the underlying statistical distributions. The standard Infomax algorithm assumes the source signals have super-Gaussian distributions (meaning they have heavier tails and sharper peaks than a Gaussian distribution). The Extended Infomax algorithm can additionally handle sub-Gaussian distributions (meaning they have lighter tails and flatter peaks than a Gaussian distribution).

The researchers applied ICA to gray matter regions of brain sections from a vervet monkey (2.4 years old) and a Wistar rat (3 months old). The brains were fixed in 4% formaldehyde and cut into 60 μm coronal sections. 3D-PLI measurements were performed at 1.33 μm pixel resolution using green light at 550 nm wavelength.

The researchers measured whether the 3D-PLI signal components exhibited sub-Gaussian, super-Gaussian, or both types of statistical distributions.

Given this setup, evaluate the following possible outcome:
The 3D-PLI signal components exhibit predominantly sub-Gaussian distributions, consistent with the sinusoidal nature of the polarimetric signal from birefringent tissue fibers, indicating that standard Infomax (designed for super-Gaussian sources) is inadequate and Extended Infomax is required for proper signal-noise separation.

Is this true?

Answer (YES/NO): NO